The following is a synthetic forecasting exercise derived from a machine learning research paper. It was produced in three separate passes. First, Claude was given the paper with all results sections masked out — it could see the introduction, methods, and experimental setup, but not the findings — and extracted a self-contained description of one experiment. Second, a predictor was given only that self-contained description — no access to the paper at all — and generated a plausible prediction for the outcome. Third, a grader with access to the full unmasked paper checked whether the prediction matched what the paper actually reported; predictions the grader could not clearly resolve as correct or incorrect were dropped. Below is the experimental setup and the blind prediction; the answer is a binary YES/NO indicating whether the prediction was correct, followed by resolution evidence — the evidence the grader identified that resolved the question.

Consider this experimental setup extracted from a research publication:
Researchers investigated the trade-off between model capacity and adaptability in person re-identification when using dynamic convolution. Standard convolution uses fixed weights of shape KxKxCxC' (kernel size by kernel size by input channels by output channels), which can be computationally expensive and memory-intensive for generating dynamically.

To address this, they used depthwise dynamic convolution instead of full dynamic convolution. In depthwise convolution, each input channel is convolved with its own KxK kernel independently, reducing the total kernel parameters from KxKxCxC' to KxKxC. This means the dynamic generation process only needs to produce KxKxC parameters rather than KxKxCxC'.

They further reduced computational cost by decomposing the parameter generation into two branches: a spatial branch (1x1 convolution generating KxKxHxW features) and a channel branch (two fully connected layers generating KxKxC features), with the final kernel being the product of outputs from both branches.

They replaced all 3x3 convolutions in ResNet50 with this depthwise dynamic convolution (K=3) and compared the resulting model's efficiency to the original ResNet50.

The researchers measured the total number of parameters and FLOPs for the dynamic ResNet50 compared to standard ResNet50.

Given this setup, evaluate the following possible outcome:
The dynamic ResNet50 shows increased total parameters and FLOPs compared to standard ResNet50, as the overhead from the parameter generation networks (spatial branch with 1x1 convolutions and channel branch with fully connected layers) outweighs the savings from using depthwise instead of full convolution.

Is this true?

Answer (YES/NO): NO